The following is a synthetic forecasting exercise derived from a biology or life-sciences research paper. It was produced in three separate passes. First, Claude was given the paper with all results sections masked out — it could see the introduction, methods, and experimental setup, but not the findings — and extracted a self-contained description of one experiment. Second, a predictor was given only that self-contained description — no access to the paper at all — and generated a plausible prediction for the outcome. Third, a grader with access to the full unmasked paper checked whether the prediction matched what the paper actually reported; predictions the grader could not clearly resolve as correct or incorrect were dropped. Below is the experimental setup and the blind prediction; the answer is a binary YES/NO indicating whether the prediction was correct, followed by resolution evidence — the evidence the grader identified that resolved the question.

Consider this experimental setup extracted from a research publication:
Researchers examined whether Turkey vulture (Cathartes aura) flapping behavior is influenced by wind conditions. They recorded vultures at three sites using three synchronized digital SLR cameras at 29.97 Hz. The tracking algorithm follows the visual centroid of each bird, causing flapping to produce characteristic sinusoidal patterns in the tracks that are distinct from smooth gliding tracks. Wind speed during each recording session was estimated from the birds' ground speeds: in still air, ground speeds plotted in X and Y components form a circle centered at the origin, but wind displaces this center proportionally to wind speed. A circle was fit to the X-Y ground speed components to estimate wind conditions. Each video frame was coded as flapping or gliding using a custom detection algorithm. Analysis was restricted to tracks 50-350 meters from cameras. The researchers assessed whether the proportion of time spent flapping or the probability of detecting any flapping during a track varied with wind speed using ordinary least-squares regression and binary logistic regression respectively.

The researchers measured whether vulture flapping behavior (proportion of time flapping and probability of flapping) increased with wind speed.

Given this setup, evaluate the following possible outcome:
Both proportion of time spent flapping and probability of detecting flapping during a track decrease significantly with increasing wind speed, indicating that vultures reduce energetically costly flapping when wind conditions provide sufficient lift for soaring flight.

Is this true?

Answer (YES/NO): NO